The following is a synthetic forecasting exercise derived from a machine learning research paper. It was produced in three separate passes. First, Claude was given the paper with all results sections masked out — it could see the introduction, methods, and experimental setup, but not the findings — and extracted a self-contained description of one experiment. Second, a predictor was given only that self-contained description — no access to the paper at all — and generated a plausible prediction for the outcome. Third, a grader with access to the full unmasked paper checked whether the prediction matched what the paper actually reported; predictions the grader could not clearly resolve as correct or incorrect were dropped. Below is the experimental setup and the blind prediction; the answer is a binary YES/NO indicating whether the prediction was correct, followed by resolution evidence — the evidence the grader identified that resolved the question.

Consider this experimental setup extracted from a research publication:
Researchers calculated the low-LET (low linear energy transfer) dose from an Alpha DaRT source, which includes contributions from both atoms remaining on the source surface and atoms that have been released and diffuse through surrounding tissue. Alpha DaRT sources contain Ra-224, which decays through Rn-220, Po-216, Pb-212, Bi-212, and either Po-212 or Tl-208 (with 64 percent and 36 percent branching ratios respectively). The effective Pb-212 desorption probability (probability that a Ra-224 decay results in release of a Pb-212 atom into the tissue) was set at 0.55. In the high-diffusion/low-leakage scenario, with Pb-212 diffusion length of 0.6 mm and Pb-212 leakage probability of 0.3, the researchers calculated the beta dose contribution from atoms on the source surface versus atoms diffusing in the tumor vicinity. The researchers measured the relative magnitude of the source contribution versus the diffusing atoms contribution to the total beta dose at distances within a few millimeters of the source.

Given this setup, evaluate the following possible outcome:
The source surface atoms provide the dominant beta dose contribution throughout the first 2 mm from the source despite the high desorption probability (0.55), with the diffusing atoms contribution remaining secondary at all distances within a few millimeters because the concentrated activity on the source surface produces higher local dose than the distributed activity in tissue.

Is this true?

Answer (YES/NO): YES